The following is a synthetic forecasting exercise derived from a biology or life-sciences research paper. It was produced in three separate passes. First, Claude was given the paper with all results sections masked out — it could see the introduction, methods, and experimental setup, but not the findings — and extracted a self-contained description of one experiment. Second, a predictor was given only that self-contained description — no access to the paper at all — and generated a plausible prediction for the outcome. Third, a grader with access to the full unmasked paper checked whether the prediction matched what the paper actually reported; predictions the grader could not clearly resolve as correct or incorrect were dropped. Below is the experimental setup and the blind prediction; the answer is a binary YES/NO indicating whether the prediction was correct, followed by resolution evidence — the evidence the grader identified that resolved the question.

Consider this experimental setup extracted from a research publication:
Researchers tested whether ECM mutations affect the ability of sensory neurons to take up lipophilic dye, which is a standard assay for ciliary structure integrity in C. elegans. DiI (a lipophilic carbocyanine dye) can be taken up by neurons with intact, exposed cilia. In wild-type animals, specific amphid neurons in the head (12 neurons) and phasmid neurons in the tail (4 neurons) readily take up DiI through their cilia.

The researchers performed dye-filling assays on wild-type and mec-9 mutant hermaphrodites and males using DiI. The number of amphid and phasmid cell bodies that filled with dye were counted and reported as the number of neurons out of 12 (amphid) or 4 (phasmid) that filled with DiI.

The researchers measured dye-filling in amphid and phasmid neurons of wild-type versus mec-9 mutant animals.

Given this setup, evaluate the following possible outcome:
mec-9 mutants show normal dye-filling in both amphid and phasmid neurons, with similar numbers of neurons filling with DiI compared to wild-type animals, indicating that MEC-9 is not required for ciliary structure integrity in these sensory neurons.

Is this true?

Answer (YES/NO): NO